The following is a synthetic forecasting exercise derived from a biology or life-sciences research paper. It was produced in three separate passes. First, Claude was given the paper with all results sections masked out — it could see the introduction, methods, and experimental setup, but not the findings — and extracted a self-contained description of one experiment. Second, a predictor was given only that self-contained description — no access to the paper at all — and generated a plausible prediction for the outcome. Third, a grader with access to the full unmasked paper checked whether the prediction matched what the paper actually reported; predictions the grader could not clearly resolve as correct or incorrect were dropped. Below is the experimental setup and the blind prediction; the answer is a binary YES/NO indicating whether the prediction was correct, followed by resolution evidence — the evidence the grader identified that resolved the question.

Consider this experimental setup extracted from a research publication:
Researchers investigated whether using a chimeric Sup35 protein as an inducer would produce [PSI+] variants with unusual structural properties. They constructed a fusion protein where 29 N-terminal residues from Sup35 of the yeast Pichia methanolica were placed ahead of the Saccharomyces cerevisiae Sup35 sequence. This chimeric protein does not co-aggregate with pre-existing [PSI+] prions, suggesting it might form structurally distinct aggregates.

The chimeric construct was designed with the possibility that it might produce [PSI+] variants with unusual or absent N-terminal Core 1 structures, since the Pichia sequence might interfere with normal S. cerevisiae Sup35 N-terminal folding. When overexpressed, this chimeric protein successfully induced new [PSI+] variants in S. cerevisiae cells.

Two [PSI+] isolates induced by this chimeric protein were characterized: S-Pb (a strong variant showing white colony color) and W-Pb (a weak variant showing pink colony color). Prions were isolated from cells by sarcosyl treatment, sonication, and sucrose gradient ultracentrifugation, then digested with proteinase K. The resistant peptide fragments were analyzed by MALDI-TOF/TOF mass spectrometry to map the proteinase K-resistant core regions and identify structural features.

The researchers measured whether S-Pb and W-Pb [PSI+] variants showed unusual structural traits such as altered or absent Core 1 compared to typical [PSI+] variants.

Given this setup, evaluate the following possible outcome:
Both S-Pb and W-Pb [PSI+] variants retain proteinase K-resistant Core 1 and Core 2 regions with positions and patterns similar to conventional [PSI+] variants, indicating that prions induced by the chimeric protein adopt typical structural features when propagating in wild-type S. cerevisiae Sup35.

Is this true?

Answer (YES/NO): YES